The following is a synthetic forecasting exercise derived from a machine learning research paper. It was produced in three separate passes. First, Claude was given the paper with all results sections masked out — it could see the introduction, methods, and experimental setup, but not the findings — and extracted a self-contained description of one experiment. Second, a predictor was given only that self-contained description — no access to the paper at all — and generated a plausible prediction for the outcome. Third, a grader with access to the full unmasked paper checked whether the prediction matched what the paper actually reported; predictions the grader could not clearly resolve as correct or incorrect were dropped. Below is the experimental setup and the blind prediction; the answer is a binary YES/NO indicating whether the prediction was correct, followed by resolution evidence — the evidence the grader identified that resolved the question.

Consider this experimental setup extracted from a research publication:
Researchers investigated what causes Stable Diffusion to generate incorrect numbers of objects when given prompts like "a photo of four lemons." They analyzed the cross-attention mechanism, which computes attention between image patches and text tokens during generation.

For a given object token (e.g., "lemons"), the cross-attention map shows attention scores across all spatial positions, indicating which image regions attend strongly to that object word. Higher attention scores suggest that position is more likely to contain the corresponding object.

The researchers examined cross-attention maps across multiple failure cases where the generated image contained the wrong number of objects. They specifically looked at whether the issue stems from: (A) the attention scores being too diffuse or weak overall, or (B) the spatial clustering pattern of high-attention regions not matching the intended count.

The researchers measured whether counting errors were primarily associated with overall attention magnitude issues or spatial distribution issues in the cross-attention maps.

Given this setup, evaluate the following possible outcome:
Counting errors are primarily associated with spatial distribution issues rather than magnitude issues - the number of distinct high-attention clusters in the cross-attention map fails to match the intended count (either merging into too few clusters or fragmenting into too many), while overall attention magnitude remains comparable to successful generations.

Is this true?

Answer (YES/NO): YES